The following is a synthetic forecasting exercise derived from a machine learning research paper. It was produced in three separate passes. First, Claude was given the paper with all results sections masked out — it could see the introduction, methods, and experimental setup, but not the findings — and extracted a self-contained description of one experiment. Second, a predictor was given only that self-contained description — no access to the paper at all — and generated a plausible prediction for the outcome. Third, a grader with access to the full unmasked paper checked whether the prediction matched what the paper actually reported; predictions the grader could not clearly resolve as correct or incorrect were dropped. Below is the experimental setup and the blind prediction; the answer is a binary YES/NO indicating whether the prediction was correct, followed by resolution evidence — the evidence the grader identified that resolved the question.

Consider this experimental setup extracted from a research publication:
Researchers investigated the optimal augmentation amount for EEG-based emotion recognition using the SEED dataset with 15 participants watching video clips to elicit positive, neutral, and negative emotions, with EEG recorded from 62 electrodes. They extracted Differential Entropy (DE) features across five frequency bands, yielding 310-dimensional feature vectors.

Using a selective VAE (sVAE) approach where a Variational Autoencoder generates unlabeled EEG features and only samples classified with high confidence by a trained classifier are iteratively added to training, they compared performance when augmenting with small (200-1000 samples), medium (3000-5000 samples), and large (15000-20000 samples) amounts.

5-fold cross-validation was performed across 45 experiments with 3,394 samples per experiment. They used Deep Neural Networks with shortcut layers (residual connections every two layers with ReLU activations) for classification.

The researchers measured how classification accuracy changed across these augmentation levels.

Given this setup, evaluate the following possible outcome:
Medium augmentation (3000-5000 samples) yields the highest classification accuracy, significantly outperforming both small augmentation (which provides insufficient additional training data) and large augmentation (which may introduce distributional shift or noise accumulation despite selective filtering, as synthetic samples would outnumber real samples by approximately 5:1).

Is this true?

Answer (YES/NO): NO